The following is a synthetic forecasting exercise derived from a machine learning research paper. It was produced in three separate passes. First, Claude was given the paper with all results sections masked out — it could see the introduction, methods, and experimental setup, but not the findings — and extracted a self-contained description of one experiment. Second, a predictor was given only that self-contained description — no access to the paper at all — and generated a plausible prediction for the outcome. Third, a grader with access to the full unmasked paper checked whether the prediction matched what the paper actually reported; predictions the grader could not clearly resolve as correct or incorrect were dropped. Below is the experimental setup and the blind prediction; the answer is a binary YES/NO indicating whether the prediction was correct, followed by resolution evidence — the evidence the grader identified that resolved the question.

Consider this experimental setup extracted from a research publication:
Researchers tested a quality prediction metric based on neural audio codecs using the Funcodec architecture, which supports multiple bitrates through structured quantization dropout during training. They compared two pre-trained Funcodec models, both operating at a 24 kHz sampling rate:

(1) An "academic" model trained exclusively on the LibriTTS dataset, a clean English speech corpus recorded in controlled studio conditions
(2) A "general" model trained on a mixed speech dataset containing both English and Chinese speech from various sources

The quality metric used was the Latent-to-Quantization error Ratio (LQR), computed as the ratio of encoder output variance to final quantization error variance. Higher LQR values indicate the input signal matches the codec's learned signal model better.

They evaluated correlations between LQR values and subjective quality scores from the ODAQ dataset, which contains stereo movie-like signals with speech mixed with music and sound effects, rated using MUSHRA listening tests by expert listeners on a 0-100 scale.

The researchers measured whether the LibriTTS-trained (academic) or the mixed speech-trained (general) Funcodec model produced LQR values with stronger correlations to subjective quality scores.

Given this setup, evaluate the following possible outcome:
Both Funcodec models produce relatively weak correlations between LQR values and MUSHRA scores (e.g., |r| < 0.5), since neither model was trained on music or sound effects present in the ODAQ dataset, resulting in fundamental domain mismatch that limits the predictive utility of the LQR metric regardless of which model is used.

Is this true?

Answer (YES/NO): NO